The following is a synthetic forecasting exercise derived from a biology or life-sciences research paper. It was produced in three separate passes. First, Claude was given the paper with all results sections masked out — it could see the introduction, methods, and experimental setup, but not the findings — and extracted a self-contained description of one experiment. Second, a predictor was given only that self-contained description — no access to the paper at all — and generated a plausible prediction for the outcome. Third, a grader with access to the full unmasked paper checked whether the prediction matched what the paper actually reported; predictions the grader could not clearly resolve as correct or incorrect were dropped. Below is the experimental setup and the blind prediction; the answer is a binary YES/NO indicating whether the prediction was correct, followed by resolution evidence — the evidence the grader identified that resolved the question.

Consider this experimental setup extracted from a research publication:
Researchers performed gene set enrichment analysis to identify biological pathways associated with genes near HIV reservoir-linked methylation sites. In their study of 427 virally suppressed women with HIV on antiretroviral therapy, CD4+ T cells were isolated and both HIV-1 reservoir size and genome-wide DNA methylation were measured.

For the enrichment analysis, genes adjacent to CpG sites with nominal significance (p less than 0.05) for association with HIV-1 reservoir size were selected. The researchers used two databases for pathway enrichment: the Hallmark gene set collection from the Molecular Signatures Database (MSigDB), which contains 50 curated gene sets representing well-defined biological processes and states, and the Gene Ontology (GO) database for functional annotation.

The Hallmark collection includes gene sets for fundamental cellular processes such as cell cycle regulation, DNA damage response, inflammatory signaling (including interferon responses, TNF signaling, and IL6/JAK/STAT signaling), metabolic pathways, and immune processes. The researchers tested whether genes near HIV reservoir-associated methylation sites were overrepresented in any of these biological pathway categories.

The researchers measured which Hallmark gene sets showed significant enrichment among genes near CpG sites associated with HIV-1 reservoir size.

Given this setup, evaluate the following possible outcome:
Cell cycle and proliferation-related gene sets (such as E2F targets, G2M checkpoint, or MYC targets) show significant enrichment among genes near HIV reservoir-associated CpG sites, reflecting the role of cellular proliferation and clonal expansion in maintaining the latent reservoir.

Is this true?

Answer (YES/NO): NO